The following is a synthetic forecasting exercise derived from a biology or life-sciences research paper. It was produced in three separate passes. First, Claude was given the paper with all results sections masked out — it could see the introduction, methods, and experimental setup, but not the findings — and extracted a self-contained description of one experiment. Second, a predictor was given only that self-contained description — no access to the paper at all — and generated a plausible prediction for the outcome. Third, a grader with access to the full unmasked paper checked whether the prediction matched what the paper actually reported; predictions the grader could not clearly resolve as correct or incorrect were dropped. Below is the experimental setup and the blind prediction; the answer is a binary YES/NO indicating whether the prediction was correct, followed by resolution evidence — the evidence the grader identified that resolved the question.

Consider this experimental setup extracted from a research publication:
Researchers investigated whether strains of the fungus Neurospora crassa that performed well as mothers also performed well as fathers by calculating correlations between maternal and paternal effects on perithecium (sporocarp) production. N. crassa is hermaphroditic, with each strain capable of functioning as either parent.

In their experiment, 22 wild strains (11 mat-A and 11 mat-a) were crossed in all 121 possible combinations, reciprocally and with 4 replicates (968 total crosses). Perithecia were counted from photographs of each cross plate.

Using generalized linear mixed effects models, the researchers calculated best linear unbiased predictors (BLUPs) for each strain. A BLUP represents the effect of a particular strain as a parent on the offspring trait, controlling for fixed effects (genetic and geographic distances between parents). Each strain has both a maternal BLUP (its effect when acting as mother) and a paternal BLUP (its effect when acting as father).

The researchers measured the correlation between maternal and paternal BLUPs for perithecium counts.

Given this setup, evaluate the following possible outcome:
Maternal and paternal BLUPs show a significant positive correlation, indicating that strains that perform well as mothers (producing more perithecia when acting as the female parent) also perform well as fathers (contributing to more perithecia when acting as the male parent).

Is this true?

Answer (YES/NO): NO